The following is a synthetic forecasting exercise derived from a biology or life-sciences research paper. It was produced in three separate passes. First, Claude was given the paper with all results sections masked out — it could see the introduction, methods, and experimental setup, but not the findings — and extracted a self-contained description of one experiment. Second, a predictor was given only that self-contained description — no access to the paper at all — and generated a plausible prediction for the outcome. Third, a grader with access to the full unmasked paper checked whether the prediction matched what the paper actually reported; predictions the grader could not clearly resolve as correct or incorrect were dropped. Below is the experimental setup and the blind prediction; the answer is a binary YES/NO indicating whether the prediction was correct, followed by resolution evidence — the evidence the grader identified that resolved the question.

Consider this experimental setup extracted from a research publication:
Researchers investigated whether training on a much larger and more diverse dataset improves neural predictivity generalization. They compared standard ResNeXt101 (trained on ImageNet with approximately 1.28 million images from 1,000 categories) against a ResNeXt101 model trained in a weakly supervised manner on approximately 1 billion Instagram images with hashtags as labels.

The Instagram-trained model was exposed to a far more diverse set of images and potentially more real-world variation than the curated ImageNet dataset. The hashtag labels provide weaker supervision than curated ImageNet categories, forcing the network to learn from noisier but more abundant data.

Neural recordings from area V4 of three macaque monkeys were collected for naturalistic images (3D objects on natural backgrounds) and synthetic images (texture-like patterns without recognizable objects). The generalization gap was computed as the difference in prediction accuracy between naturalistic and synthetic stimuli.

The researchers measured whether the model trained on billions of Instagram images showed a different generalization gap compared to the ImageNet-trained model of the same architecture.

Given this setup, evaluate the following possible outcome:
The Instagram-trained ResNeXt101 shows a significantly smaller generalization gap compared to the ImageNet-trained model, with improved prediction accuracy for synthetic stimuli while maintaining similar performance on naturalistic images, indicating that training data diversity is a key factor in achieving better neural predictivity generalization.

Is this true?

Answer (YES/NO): NO